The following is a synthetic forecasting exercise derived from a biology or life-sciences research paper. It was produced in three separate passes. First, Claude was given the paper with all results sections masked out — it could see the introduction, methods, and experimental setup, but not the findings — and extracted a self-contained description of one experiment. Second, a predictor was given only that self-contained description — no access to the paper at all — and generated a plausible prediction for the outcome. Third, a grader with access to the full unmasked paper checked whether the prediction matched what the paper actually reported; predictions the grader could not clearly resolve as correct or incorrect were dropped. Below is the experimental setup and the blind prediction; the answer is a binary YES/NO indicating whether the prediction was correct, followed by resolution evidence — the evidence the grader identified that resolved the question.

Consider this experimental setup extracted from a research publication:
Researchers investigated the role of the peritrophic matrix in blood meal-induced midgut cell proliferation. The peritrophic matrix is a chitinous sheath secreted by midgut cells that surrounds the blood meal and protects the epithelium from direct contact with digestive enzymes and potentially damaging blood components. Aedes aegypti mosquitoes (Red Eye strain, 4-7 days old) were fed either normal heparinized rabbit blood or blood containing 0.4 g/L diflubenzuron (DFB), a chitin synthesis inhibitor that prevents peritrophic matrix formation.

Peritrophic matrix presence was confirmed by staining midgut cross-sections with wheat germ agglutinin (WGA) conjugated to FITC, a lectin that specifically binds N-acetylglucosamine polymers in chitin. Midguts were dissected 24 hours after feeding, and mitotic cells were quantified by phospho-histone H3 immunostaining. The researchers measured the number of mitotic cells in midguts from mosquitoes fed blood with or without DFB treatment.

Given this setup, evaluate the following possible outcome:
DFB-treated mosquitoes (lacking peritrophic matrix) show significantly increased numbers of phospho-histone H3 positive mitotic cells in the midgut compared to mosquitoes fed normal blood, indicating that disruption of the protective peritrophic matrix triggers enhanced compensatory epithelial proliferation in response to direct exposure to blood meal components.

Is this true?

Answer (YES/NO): NO